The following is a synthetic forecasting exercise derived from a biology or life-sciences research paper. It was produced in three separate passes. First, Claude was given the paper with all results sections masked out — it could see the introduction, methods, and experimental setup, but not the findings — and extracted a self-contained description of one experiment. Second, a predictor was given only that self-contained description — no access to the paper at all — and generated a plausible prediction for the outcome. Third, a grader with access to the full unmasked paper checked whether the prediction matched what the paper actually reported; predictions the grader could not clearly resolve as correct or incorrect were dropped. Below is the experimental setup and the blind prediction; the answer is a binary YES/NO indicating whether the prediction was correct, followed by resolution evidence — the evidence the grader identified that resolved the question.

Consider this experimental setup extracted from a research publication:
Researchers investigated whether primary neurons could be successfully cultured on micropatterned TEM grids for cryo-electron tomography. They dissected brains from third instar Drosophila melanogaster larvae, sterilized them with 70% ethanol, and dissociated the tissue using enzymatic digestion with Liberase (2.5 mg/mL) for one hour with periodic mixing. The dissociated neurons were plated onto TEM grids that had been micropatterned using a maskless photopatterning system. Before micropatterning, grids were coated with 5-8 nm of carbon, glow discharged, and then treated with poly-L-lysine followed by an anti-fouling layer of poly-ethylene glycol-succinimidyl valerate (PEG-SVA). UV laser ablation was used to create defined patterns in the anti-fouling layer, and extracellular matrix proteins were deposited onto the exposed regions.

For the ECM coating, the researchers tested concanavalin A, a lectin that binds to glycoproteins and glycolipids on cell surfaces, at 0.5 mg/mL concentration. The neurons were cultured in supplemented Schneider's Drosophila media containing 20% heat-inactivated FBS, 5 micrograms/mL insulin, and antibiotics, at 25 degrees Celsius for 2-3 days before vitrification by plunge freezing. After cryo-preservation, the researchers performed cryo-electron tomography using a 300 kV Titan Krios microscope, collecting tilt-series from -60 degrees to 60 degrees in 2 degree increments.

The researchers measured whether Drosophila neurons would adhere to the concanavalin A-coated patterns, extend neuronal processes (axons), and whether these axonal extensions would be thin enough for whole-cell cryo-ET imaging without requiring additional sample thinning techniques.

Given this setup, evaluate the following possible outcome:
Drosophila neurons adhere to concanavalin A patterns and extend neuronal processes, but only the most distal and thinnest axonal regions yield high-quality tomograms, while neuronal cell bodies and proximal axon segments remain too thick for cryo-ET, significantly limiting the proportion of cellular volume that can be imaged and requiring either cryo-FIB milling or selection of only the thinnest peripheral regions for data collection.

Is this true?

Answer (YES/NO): NO